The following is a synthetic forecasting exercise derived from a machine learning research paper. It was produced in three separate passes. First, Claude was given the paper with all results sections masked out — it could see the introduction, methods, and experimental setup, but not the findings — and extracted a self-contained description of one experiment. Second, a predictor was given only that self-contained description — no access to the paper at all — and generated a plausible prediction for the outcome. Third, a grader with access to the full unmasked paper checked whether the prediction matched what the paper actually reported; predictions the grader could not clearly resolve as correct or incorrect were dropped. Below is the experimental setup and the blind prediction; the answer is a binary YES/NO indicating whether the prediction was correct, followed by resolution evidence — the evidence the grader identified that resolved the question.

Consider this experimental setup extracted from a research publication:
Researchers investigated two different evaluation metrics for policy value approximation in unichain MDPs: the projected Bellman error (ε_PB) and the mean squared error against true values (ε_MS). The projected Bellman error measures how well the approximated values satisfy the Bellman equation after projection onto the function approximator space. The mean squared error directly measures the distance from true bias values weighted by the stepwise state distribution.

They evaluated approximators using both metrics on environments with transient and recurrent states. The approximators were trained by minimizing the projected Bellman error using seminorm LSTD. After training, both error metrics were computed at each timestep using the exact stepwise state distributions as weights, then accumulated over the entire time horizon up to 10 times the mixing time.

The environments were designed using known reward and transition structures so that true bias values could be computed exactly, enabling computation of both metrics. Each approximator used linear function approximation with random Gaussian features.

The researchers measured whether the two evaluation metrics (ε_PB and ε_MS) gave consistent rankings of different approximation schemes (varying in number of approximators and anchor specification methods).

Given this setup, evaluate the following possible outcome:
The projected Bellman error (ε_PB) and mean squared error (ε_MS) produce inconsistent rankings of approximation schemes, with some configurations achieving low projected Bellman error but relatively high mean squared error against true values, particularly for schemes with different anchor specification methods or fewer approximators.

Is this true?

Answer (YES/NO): YES